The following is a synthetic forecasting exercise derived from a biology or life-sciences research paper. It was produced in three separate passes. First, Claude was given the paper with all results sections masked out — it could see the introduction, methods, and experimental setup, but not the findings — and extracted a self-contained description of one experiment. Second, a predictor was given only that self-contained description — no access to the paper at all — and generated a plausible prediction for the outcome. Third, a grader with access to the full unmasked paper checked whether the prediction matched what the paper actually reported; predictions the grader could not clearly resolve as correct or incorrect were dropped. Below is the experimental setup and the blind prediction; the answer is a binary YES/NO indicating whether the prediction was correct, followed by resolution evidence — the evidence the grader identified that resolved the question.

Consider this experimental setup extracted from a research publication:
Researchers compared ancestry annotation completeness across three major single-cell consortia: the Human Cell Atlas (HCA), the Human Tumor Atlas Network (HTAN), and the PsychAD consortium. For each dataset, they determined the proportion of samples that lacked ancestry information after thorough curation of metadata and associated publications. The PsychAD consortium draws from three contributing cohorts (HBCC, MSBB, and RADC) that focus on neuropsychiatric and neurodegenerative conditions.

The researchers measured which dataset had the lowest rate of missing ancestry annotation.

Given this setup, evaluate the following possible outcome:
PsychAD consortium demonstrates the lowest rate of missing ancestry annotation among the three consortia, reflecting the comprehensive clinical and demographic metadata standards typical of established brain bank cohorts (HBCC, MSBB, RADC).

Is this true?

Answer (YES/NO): YES